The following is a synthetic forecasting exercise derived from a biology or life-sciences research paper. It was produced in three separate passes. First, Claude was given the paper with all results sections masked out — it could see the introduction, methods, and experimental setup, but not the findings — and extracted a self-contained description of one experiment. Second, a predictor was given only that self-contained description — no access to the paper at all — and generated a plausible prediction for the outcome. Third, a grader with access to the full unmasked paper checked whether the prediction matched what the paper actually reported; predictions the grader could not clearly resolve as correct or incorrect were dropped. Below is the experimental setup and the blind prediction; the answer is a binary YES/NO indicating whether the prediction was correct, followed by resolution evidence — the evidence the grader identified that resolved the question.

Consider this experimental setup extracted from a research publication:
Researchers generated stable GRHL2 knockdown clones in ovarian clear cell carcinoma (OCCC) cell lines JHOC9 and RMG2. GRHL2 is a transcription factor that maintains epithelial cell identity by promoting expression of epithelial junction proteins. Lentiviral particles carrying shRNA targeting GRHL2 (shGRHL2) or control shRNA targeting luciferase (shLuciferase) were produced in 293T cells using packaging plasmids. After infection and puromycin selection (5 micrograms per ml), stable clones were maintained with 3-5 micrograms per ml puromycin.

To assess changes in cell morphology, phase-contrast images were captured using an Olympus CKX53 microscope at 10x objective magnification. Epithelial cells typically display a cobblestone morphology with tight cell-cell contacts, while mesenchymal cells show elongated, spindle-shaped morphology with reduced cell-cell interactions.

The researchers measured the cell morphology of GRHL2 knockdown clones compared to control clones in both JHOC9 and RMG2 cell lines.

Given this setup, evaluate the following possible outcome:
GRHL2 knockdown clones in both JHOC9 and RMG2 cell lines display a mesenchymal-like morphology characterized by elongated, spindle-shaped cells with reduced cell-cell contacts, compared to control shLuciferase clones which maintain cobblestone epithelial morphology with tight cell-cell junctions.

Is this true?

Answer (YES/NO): NO